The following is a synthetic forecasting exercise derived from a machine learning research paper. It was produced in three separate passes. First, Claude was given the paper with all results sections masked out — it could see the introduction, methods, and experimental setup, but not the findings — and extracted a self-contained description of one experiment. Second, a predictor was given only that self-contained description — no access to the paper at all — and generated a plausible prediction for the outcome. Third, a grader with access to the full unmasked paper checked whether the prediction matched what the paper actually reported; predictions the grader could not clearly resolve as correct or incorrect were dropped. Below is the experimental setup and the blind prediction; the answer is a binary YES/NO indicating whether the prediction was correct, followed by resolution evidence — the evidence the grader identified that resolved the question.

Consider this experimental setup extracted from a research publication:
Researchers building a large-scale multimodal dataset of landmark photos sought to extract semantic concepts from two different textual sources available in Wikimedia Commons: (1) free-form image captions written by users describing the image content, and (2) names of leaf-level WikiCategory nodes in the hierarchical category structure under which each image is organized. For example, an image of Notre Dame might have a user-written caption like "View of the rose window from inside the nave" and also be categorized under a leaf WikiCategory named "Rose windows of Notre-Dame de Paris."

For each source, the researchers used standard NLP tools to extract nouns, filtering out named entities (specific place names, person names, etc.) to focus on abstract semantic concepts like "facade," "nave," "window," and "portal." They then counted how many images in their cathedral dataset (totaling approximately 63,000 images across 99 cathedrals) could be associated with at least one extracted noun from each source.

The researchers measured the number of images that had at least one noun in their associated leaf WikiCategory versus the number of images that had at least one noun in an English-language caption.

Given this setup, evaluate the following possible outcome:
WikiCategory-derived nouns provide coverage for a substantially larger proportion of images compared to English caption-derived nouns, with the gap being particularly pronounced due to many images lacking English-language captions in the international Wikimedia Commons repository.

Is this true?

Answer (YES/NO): YES